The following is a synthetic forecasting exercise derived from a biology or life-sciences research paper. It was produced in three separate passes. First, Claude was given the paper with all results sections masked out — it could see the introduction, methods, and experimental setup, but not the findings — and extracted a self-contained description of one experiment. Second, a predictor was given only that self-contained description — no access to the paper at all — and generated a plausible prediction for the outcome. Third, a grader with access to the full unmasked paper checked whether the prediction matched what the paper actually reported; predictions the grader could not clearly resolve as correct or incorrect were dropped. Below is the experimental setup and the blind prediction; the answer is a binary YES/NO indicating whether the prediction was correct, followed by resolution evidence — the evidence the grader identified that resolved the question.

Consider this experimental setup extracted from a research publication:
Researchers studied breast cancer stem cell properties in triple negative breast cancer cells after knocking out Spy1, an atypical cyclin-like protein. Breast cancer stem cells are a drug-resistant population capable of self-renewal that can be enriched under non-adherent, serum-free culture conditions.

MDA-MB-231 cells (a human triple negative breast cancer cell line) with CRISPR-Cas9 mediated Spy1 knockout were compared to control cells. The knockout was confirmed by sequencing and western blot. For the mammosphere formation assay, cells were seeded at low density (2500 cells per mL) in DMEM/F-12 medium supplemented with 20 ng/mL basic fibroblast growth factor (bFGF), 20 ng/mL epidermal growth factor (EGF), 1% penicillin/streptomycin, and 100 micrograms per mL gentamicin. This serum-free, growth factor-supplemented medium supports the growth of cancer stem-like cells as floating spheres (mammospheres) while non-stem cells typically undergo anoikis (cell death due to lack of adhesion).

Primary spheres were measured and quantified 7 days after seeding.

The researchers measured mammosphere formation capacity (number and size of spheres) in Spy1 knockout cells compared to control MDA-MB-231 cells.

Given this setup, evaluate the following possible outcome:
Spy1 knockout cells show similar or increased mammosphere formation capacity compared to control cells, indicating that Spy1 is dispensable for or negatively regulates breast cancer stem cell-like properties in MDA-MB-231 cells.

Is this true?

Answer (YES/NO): NO